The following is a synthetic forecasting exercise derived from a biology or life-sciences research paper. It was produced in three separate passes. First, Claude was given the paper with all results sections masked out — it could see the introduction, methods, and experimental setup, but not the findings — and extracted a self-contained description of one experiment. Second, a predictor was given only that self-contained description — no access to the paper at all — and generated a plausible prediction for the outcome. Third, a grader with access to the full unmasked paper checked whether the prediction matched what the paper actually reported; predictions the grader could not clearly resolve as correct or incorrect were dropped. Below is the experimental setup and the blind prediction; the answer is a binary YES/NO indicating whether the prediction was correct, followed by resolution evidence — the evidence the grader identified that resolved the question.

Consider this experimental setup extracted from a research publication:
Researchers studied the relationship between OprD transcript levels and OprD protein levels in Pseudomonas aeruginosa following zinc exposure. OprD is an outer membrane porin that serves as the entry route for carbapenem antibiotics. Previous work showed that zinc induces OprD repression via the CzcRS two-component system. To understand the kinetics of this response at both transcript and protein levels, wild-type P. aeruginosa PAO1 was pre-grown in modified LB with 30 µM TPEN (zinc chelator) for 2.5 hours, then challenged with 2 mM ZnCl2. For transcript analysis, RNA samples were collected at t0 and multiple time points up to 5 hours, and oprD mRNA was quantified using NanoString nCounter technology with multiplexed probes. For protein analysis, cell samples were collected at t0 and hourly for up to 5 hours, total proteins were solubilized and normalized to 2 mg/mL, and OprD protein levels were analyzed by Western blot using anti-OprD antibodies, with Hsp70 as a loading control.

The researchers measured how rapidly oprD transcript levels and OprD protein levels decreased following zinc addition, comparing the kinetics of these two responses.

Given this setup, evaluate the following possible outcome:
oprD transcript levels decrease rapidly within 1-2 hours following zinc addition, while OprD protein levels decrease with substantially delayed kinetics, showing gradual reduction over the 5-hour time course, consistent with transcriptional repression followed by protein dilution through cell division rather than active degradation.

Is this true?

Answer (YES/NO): NO